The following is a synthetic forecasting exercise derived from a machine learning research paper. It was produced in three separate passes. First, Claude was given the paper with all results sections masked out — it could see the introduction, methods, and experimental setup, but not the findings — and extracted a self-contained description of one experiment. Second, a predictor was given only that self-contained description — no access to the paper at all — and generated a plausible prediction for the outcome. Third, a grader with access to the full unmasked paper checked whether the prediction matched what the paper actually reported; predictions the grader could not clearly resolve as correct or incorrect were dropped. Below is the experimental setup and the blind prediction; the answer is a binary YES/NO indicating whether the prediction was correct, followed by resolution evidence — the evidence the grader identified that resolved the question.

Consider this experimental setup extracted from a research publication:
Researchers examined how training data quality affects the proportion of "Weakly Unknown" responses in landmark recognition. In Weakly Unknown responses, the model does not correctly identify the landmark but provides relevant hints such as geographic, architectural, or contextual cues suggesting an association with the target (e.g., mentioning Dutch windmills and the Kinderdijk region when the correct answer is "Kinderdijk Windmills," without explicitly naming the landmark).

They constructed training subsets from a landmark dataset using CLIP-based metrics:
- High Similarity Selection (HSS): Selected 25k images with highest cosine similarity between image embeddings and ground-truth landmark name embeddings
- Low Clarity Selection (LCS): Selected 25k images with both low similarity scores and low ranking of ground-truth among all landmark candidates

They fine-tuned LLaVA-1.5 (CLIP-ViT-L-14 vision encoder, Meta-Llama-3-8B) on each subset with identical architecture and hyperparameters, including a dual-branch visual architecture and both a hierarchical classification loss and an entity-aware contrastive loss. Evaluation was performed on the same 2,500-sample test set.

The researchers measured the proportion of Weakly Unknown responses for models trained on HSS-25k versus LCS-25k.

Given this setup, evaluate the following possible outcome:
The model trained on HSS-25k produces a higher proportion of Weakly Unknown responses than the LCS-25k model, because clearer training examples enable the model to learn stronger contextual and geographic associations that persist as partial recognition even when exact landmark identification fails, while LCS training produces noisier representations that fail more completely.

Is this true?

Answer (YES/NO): NO